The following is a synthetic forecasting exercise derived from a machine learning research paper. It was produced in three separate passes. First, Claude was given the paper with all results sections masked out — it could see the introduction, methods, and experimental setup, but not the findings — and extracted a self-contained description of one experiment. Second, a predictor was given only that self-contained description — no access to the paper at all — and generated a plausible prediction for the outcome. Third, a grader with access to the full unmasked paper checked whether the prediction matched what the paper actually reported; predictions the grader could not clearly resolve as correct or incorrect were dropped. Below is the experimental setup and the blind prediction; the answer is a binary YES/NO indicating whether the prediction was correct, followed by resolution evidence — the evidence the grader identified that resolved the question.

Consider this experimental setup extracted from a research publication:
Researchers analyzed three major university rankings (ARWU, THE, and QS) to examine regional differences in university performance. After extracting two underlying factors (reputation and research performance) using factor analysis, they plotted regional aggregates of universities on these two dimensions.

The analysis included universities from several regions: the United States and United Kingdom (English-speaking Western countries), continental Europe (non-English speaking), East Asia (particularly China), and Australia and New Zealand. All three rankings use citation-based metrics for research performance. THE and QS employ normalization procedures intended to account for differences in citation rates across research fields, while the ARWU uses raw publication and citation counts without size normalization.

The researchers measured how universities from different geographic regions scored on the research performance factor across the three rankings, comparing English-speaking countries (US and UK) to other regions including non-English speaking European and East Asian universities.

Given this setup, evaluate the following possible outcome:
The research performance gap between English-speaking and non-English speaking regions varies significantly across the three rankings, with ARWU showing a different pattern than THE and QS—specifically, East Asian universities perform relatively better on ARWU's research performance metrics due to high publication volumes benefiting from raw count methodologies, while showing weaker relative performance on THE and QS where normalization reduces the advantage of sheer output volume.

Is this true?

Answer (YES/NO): NO